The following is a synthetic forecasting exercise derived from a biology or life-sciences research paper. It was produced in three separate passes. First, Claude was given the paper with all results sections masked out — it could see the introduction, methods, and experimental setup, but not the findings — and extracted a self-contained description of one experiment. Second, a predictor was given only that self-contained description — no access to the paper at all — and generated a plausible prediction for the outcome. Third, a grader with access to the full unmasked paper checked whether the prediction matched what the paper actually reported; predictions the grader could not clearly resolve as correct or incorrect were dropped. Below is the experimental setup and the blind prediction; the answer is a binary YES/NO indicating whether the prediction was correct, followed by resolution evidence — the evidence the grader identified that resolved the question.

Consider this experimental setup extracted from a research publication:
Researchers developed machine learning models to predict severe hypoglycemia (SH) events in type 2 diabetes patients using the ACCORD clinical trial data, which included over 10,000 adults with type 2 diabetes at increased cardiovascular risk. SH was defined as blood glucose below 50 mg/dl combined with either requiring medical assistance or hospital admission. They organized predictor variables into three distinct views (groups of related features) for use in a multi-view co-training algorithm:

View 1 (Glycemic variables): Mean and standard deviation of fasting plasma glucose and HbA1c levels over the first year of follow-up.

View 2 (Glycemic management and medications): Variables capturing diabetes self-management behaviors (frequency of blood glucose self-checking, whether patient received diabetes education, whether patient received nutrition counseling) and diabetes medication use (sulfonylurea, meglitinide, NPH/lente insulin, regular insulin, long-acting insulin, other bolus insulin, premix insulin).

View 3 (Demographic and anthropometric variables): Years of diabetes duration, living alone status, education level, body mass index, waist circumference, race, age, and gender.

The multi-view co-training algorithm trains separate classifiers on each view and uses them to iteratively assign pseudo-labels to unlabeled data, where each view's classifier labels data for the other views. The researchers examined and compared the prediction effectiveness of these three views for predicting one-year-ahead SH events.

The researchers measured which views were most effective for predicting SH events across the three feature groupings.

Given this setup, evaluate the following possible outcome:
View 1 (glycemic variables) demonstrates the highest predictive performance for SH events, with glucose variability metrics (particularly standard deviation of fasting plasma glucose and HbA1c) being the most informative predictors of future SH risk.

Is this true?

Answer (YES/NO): NO